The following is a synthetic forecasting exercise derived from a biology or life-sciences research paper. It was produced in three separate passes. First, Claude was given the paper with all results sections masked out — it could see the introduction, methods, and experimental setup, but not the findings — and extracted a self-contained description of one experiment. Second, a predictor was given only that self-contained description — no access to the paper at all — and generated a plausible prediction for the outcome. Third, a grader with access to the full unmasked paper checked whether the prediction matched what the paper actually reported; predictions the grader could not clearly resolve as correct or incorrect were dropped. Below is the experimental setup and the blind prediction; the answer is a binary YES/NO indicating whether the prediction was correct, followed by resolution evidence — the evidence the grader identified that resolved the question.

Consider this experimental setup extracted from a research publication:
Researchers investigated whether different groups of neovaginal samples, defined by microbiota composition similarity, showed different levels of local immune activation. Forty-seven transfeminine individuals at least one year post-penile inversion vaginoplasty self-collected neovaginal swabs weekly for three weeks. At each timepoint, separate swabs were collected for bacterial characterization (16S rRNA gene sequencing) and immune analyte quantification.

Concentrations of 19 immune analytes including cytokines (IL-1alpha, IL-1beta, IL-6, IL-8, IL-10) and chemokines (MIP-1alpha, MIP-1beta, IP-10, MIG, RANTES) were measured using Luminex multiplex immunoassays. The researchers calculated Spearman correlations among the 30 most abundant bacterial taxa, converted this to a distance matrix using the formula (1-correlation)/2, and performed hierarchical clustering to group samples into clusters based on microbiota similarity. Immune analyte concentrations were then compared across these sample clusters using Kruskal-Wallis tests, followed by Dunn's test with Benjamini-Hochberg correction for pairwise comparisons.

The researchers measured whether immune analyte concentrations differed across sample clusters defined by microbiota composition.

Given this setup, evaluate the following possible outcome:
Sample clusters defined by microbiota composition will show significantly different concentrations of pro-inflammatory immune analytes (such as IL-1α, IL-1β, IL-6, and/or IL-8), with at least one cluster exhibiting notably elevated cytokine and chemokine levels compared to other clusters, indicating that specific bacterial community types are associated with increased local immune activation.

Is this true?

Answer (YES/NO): YES